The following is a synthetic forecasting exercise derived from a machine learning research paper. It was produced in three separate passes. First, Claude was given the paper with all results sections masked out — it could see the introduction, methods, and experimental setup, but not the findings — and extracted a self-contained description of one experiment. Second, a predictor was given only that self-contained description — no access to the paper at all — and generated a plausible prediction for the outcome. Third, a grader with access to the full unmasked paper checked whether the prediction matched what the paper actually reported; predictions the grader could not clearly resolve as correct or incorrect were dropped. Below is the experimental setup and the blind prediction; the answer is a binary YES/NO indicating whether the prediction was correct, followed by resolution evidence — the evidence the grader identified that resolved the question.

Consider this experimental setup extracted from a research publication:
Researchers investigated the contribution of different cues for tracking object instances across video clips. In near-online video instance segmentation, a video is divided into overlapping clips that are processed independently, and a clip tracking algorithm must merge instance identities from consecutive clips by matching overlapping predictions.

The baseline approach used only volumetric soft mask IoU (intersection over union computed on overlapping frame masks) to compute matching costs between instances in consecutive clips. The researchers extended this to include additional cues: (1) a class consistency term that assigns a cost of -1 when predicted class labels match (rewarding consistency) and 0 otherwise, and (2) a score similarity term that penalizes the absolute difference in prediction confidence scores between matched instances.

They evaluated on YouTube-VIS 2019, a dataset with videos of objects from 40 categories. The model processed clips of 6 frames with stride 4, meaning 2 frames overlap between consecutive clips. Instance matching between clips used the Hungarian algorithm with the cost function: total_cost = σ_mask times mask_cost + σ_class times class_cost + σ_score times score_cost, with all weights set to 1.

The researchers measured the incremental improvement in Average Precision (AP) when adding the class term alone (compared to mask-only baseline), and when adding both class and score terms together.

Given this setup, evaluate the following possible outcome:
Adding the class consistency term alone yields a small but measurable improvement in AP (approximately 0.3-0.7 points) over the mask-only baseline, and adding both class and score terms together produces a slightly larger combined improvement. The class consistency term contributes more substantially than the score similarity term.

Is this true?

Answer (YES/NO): NO